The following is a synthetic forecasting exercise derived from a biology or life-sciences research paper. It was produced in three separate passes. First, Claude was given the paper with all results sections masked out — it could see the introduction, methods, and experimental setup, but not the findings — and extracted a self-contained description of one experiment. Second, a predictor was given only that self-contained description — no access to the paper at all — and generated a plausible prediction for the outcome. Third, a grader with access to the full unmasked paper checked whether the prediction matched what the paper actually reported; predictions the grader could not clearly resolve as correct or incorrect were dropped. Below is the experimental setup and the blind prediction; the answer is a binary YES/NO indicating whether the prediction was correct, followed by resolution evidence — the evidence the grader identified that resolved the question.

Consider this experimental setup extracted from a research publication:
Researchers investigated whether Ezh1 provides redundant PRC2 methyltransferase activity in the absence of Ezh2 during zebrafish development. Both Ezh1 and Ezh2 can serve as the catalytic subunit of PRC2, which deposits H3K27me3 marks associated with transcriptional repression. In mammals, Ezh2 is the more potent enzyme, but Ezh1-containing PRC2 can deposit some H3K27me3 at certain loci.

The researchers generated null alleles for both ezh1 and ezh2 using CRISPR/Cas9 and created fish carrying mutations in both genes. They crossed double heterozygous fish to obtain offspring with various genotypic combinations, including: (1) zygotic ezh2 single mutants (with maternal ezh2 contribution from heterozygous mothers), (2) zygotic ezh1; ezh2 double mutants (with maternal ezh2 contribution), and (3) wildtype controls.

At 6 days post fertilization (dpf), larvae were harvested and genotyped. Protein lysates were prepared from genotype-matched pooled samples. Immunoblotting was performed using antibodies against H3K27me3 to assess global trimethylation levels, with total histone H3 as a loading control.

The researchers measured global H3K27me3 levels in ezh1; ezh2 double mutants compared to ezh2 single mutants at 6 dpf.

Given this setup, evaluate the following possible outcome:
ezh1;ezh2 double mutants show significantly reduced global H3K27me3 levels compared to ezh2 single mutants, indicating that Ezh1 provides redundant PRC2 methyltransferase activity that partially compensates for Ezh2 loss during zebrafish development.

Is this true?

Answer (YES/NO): YES